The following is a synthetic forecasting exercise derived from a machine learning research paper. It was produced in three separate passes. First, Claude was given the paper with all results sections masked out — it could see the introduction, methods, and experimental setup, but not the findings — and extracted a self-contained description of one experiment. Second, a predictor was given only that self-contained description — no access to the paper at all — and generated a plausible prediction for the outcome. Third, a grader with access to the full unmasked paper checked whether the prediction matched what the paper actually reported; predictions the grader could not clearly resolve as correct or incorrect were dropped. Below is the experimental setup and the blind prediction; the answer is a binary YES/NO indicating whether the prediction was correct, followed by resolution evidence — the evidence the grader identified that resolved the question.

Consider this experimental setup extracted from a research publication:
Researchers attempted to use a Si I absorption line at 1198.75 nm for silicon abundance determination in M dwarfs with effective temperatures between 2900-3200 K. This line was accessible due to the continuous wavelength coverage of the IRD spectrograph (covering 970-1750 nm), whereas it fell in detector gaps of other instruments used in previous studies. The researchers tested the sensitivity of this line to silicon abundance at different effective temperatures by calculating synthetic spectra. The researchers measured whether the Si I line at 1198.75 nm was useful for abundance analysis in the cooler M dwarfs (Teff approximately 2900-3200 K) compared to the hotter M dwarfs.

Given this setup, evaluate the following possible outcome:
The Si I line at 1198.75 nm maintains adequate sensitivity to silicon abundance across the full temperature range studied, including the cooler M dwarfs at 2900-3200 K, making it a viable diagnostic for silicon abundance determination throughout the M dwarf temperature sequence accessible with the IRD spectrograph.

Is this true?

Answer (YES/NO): NO